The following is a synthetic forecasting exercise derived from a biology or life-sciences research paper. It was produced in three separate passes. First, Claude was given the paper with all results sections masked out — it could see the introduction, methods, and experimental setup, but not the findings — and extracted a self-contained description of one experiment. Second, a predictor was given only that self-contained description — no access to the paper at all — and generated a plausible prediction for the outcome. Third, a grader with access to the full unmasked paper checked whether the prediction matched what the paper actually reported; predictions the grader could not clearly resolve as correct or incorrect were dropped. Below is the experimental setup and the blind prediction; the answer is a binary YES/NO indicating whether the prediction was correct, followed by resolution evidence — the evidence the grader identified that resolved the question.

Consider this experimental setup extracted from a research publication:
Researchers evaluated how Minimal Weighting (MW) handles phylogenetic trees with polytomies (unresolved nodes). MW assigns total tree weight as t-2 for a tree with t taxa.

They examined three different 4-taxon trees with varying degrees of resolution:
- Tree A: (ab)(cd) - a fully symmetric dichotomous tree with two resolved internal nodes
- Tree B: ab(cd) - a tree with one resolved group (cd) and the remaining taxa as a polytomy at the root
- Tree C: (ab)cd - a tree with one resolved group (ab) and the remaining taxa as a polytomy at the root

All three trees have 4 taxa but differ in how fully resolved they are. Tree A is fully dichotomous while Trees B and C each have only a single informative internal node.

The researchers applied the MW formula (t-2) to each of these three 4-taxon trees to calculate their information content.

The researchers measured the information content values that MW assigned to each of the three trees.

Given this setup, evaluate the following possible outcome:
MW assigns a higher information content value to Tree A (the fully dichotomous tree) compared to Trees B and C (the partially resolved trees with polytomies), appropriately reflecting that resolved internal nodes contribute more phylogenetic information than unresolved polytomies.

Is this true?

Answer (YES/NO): NO